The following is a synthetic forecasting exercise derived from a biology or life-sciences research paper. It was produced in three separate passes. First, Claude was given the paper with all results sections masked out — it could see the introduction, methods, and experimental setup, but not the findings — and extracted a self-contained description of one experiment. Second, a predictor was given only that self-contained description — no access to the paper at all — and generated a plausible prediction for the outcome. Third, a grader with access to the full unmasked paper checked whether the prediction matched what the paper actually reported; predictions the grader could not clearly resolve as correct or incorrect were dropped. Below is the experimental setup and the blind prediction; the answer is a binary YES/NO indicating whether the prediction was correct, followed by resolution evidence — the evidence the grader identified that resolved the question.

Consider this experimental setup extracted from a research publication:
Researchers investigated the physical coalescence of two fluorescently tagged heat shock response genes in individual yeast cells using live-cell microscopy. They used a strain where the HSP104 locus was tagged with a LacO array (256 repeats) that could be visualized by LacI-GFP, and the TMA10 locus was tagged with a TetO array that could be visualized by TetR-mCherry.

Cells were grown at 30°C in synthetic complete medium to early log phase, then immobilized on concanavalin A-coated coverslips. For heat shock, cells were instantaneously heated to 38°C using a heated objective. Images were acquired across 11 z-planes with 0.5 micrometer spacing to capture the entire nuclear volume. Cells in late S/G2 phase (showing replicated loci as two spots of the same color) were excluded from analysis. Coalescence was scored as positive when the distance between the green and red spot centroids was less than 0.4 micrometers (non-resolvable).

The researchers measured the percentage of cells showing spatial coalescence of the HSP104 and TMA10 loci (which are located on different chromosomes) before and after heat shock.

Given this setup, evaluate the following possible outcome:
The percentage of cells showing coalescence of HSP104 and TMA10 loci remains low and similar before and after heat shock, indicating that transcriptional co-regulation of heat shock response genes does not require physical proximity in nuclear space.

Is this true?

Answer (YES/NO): NO